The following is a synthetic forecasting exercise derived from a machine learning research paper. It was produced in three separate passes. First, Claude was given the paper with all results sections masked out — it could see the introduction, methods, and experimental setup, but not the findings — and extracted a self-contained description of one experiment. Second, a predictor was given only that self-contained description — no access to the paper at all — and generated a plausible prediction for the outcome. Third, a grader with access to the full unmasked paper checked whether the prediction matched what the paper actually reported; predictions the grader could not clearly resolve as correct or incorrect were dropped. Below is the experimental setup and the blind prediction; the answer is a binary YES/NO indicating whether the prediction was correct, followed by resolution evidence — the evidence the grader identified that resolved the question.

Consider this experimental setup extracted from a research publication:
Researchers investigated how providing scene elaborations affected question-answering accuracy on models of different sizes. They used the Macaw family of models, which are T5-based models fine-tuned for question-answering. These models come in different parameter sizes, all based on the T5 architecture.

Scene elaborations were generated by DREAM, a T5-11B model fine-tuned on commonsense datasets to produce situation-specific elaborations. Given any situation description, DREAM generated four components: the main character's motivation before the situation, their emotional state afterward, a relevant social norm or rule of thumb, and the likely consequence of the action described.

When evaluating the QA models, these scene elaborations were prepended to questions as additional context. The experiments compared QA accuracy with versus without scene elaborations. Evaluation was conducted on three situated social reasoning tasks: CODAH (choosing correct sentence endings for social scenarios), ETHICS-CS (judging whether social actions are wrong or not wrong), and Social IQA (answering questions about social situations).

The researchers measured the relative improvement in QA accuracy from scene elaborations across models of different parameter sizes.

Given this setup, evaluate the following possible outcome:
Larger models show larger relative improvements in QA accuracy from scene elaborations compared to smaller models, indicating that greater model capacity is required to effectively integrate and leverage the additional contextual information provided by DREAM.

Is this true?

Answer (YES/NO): NO